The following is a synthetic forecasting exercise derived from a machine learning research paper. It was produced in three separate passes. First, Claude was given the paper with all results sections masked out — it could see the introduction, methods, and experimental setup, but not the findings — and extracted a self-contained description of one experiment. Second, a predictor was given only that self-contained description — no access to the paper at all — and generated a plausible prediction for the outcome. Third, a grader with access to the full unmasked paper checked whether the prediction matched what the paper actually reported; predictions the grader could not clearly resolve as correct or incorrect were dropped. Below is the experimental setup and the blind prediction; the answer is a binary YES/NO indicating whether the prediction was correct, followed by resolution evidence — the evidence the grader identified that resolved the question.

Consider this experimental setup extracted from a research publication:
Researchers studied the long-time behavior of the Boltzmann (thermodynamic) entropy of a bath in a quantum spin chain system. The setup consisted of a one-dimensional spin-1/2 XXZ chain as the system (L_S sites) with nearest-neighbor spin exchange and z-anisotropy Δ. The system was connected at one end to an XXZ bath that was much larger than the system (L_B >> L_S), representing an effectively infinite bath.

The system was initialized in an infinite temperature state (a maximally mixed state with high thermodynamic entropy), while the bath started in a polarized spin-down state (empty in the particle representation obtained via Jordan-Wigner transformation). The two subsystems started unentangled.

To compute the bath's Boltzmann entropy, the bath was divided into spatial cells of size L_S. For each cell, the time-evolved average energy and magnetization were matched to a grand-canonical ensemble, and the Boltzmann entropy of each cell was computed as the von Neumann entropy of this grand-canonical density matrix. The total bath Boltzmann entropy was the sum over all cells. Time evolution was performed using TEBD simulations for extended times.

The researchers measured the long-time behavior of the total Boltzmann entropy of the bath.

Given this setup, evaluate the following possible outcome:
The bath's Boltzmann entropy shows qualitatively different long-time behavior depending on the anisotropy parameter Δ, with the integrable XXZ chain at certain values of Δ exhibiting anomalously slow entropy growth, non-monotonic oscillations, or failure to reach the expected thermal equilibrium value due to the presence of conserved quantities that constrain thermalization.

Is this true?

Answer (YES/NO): NO